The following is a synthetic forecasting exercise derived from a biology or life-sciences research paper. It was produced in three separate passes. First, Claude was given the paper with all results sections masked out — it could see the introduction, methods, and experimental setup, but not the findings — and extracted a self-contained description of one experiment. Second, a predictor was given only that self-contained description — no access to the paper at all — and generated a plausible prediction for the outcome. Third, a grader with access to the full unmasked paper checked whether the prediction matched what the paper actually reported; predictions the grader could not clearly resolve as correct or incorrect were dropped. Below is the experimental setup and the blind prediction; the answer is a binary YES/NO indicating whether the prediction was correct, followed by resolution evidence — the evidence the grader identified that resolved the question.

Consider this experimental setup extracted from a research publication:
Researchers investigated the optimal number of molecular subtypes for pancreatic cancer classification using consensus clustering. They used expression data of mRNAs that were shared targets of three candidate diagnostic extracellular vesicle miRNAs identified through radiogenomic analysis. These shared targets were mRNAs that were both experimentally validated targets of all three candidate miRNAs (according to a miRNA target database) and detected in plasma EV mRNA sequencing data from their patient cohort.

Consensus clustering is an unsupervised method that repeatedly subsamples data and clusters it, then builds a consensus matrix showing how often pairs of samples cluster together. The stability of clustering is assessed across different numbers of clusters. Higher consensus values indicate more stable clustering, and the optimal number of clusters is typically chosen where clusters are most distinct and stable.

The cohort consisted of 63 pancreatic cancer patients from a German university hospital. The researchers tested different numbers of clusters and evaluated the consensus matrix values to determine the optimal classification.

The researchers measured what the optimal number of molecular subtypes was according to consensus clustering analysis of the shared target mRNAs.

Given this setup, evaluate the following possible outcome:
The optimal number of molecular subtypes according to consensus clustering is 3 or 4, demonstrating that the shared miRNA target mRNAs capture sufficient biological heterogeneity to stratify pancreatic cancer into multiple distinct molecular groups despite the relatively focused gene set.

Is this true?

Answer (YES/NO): NO